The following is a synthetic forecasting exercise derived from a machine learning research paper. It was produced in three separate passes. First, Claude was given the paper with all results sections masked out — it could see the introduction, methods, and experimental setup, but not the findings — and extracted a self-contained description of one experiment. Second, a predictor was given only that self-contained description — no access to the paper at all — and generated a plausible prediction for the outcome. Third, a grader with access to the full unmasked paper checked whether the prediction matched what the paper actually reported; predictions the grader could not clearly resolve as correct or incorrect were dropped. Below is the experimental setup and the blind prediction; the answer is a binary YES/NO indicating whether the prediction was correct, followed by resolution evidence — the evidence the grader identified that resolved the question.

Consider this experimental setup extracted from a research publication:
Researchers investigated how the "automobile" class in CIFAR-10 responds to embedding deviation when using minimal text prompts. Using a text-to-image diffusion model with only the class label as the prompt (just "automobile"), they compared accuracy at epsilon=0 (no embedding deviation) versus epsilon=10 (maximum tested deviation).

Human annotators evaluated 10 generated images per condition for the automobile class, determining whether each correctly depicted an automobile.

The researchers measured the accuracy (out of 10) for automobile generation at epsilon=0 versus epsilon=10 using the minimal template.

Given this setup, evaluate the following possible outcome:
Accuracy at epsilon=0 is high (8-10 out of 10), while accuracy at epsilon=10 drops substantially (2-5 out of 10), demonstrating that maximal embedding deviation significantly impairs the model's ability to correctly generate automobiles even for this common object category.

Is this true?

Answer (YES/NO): NO